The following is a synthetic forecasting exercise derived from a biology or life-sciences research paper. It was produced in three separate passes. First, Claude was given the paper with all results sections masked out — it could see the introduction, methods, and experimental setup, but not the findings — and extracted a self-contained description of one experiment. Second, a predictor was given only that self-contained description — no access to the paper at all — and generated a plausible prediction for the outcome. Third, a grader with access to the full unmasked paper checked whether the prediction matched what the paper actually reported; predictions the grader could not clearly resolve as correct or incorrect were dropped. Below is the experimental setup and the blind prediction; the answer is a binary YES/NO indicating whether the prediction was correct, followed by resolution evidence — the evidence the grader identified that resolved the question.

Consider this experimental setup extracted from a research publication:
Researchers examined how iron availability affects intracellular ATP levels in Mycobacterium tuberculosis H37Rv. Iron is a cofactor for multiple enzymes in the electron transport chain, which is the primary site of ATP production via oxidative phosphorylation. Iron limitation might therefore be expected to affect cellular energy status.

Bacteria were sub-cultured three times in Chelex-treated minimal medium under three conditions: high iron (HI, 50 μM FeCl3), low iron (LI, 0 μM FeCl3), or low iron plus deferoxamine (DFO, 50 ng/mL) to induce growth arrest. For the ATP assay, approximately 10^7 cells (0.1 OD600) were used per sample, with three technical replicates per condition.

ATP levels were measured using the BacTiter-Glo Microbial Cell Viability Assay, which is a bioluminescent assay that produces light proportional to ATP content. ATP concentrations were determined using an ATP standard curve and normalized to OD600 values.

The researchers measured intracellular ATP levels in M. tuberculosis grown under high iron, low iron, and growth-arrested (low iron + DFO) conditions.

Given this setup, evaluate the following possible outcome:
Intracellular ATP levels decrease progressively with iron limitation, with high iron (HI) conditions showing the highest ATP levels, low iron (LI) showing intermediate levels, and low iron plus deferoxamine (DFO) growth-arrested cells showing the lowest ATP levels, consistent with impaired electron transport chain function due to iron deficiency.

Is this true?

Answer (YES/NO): NO